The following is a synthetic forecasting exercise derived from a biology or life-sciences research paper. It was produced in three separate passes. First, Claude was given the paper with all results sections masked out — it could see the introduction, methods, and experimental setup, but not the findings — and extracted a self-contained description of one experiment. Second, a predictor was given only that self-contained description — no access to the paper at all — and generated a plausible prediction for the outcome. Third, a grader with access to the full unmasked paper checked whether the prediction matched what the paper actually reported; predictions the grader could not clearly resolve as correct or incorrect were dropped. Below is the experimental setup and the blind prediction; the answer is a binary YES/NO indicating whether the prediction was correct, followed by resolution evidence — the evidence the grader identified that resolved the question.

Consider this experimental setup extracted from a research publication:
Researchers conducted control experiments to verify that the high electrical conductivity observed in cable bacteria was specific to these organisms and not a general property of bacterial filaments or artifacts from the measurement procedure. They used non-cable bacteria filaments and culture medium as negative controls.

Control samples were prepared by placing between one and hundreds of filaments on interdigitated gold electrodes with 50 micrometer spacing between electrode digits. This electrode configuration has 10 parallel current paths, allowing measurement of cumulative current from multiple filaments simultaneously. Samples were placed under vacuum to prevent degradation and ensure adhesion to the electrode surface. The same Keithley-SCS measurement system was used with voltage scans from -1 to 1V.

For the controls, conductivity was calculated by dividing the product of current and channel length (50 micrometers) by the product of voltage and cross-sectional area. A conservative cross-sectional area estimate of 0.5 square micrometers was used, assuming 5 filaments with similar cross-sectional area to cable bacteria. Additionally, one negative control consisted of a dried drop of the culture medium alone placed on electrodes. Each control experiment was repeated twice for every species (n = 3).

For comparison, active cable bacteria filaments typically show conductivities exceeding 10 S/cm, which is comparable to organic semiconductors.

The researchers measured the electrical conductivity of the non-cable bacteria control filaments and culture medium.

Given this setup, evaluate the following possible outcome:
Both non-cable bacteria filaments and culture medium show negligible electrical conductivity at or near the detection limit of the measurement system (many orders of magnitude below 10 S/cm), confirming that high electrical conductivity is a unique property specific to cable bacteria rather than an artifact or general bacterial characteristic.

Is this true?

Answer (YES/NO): YES